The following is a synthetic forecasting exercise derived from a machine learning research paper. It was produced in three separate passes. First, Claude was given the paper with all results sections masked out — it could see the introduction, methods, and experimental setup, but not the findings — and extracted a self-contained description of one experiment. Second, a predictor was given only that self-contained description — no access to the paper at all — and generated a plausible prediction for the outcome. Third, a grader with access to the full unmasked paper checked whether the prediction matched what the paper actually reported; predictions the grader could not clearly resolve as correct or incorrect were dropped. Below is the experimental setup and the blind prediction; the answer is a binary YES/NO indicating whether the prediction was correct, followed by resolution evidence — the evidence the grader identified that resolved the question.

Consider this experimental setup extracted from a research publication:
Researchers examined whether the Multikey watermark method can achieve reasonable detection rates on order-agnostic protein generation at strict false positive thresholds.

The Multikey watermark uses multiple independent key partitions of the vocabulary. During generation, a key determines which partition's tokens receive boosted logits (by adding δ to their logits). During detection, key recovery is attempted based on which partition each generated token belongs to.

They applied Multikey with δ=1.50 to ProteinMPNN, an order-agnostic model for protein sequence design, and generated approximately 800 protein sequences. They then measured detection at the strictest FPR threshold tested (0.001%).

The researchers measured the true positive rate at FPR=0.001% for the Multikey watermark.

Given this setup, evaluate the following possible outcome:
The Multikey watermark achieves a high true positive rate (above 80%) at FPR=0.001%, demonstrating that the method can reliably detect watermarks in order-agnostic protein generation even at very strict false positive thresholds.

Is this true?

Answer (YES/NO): NO